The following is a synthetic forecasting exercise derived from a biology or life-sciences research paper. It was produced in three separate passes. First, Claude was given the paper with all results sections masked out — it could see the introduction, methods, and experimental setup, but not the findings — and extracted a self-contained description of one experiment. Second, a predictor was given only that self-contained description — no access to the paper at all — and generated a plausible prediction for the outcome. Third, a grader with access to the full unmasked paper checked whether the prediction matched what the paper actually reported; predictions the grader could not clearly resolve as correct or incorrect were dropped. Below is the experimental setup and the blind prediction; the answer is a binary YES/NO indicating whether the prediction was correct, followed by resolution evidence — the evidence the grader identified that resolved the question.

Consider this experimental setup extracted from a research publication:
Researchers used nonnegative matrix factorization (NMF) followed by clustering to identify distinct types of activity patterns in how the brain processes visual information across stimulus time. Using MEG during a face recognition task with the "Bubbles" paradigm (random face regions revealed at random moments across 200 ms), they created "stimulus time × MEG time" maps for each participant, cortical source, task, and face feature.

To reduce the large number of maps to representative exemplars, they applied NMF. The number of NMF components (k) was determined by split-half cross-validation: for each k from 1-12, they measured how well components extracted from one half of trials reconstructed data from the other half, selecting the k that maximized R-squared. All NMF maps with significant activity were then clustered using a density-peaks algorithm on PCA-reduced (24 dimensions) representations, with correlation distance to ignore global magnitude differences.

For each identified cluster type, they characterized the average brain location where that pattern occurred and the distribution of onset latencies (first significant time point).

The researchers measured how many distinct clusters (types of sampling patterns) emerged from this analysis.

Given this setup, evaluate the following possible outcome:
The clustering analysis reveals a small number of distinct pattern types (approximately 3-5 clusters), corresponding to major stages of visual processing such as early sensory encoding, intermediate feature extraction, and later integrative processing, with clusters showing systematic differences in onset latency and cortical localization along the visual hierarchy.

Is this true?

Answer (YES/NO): YES